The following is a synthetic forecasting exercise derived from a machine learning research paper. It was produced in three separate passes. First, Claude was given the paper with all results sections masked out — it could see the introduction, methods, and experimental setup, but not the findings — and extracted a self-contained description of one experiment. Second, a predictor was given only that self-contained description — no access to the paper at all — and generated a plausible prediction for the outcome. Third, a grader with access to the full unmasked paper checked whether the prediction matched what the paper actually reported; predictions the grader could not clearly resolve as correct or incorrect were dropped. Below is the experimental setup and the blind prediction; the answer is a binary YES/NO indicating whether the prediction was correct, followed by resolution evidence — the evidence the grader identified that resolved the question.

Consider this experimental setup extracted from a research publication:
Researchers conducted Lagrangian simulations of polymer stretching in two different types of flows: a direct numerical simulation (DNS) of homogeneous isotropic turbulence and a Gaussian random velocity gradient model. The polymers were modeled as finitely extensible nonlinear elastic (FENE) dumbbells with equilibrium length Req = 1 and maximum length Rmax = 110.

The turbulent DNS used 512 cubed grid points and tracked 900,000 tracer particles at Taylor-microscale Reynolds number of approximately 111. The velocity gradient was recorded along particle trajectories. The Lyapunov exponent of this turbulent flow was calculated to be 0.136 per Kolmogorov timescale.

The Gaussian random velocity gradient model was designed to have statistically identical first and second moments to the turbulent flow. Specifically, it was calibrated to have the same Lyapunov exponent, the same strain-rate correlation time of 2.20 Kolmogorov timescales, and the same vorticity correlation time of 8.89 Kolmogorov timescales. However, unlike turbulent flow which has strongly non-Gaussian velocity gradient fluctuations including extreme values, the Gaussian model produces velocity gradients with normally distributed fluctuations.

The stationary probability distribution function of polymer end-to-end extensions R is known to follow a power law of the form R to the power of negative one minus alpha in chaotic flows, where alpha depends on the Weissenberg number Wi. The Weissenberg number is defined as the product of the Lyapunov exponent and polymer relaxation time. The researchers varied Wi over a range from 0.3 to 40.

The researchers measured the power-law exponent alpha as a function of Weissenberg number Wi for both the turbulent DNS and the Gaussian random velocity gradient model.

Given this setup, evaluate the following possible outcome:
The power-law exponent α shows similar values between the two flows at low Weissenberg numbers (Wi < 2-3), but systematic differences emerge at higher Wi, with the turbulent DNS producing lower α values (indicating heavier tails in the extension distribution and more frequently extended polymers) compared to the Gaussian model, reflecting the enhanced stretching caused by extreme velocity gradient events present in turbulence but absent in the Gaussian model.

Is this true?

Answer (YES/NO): NO